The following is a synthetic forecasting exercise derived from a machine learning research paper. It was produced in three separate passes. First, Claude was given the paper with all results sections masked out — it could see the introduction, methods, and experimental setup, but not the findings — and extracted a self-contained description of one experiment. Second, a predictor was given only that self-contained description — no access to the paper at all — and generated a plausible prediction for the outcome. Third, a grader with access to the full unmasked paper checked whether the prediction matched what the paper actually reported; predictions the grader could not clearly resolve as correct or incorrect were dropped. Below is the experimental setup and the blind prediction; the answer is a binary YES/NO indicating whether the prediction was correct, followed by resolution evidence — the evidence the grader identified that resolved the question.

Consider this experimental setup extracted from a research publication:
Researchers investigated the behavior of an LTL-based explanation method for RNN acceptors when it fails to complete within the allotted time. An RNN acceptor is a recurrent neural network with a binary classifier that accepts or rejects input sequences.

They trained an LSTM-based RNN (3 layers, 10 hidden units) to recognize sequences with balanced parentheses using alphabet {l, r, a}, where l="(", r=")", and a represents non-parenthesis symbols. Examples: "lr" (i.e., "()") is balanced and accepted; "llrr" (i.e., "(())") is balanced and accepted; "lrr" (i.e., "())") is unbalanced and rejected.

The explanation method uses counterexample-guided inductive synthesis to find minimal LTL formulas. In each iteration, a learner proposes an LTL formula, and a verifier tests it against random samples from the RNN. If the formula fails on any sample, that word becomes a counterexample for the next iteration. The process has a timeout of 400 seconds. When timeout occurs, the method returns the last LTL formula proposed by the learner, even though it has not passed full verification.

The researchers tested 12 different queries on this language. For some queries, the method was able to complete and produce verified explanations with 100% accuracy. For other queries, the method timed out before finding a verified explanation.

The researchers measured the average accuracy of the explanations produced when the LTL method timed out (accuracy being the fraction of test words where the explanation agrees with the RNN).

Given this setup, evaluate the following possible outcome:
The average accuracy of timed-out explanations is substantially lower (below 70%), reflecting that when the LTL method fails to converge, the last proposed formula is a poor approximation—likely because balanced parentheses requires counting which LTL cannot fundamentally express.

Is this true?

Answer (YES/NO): YES